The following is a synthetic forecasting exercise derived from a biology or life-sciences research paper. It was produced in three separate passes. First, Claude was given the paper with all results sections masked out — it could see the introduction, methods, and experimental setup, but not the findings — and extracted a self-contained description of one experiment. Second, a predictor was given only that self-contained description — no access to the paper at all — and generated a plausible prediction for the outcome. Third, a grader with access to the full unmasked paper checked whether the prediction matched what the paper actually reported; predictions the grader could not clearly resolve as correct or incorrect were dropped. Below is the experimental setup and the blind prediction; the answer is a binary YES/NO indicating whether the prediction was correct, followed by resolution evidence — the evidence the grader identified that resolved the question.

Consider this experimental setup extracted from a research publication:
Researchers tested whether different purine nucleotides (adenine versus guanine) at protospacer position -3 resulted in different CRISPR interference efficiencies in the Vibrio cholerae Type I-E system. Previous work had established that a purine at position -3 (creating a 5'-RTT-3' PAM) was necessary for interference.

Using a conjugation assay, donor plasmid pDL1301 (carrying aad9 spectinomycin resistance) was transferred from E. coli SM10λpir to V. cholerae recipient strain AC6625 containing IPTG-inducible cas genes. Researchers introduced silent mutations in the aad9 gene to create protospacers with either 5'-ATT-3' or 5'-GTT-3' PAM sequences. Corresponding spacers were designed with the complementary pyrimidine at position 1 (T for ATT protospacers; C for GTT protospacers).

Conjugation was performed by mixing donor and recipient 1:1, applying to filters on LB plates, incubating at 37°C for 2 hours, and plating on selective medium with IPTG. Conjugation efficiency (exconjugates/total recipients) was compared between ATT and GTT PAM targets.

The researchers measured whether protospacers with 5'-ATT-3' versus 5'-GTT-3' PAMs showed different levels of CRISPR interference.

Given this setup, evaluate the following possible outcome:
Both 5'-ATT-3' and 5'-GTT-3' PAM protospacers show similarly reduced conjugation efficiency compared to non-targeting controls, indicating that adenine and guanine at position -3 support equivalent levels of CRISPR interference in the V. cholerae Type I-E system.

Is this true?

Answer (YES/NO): NO